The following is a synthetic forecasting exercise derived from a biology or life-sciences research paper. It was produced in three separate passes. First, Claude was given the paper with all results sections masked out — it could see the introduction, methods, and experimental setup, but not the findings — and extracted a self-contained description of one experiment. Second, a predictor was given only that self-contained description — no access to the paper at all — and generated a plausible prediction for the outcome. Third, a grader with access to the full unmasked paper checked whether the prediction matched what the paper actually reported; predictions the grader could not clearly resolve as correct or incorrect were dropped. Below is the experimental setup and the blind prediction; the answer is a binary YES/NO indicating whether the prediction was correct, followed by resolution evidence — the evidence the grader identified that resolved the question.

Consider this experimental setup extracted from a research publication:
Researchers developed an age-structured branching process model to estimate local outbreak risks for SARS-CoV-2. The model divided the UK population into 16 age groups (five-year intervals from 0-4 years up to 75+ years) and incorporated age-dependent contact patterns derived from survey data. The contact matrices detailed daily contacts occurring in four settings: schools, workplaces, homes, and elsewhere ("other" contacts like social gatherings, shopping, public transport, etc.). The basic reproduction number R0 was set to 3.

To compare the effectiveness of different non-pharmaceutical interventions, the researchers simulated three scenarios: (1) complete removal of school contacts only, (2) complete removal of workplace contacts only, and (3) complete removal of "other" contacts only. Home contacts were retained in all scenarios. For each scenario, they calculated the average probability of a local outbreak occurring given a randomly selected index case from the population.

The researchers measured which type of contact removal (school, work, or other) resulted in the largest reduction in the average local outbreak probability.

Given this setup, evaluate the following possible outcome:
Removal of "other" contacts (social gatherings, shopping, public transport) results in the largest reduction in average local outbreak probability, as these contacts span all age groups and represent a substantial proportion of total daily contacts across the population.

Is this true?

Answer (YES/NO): YES